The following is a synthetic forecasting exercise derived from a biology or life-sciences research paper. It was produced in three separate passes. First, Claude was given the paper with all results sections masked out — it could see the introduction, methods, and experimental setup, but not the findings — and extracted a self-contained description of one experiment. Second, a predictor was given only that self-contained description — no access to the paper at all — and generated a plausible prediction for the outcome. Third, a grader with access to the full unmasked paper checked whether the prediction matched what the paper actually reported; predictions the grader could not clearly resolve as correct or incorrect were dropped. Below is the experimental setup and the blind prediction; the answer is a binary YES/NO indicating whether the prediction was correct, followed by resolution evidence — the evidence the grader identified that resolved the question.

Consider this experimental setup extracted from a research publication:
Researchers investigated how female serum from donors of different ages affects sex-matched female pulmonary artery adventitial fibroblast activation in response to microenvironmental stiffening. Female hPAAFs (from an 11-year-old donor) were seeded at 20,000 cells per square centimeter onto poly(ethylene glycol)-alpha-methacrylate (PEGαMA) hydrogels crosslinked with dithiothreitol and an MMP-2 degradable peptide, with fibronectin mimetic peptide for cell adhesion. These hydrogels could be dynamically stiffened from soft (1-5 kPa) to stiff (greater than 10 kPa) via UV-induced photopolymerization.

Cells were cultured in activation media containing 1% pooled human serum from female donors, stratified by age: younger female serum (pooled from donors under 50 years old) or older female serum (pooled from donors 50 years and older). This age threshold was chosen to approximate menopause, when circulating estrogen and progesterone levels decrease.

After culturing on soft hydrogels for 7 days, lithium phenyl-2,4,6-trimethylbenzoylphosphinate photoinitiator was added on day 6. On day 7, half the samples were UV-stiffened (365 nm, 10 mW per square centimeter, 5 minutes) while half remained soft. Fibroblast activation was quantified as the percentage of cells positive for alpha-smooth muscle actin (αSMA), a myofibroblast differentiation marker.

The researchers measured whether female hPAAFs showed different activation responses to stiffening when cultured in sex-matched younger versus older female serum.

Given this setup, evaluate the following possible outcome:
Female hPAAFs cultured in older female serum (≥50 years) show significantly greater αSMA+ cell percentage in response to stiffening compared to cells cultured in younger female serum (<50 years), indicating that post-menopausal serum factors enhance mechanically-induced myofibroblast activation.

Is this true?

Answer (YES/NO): NO